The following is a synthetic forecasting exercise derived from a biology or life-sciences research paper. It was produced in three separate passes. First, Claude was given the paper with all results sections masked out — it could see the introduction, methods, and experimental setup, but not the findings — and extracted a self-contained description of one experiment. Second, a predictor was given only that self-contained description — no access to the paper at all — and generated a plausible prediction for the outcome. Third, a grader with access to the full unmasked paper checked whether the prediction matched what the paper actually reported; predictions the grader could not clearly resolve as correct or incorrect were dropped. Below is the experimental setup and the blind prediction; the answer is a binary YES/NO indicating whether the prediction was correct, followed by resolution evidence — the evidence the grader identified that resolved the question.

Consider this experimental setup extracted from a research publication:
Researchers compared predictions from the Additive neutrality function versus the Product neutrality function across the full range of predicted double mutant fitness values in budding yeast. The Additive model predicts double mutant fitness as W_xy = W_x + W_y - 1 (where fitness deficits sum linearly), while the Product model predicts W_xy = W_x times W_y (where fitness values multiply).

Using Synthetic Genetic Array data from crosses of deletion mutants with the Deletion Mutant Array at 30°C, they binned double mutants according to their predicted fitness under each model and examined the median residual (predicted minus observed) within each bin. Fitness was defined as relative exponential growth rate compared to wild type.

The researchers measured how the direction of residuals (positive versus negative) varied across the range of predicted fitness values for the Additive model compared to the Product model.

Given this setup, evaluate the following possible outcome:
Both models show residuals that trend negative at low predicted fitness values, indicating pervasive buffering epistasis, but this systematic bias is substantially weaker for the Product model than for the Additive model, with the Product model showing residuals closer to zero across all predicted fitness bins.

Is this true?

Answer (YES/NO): NO